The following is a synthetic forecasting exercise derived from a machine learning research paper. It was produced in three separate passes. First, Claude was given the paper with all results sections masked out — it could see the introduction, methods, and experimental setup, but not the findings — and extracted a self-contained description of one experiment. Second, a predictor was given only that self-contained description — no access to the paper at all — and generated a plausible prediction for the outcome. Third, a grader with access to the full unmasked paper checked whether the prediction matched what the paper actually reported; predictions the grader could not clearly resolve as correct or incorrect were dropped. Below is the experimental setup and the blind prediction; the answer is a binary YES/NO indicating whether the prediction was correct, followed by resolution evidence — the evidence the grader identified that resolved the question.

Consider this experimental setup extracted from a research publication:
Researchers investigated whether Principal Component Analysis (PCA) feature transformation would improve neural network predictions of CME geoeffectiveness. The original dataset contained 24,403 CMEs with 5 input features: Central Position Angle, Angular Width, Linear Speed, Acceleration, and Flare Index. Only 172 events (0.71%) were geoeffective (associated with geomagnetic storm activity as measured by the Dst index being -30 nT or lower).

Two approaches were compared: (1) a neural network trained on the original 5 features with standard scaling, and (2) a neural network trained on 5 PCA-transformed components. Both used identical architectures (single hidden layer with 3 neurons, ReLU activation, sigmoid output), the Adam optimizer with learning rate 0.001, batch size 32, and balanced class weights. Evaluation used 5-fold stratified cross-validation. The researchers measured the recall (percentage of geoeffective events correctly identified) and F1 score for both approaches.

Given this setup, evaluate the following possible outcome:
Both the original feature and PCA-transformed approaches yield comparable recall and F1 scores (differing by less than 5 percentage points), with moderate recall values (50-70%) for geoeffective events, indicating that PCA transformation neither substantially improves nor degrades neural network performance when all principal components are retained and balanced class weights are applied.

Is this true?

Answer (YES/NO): NO